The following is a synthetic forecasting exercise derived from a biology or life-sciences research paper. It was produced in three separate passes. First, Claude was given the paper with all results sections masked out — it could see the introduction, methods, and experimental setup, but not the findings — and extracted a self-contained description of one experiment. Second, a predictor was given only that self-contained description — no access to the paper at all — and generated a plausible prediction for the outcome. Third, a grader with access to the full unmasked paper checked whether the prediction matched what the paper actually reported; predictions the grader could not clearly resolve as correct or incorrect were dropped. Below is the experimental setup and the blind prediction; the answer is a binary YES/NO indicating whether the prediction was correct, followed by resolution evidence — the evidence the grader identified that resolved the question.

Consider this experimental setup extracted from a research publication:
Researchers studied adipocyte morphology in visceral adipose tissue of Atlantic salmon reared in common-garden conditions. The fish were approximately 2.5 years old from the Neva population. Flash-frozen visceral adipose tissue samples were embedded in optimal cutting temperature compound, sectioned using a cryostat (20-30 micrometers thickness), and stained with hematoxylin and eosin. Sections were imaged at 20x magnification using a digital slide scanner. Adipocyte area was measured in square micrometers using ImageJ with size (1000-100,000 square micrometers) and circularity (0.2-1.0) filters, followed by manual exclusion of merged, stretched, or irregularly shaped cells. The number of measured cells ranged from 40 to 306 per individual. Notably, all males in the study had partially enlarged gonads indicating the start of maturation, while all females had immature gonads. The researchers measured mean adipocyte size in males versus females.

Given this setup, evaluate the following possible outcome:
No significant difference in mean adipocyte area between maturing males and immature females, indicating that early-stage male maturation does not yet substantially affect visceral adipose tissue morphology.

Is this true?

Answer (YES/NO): YES